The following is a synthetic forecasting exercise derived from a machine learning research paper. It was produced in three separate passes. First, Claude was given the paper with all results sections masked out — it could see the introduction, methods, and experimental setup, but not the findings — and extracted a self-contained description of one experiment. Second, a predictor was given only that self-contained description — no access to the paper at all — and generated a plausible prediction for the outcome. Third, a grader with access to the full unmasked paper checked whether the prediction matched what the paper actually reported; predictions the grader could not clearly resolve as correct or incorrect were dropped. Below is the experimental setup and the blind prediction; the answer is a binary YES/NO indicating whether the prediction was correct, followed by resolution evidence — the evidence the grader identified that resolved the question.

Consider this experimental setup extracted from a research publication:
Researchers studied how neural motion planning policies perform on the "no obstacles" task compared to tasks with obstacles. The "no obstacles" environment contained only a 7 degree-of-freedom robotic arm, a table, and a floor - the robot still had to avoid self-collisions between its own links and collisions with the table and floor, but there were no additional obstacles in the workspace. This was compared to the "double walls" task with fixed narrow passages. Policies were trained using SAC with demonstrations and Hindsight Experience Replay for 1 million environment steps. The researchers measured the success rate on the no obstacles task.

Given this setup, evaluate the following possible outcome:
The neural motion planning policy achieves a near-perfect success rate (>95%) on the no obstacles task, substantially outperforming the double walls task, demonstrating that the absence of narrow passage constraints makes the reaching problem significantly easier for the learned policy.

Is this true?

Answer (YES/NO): YES